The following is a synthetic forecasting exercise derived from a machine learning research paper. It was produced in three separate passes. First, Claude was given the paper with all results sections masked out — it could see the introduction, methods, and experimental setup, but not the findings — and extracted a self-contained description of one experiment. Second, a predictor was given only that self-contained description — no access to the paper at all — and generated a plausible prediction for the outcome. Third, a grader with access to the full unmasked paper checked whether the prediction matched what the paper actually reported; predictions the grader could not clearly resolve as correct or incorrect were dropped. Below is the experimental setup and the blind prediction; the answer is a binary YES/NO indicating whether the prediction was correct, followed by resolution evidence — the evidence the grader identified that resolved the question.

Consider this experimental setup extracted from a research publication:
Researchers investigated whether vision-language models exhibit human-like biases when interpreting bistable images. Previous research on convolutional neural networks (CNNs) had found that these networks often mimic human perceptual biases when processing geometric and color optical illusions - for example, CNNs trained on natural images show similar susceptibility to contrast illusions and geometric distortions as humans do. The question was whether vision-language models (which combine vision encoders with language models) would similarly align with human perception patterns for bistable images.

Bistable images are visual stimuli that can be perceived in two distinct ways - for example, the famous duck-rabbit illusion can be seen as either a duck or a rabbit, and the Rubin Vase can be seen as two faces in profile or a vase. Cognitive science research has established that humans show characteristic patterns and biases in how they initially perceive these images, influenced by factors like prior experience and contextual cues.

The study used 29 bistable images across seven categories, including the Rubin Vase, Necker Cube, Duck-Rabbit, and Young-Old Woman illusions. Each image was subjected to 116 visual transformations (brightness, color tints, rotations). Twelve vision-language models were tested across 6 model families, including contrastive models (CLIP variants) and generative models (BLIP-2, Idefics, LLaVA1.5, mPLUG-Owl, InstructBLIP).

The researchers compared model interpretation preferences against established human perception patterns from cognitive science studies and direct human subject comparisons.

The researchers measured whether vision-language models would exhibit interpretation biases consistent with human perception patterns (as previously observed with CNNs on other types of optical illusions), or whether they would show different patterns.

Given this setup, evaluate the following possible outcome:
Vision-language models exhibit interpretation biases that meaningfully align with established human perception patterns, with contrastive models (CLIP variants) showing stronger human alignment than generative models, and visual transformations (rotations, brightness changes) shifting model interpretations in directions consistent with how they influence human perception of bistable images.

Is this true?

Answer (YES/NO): NO